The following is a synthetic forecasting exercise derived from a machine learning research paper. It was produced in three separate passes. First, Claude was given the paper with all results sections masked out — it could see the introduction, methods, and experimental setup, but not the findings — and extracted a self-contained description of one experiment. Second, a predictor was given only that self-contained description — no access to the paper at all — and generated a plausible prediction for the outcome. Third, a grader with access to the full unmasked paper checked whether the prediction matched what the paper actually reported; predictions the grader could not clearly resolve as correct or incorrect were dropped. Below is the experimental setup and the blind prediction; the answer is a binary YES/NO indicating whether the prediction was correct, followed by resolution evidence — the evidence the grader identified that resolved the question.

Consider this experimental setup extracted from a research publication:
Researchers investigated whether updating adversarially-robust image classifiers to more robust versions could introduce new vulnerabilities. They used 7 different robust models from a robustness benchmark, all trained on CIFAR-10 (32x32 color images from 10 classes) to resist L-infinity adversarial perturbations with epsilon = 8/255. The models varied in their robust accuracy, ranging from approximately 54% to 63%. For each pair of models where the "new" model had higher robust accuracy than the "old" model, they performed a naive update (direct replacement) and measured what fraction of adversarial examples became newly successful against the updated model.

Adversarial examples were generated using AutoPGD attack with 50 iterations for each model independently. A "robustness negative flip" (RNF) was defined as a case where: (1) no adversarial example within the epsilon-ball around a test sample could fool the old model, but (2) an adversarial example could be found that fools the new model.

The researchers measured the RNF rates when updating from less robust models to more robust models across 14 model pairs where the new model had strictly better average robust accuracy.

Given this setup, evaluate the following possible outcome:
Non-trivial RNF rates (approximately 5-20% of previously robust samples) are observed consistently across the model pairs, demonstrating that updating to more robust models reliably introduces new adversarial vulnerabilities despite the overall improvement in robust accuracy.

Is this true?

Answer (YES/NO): NO